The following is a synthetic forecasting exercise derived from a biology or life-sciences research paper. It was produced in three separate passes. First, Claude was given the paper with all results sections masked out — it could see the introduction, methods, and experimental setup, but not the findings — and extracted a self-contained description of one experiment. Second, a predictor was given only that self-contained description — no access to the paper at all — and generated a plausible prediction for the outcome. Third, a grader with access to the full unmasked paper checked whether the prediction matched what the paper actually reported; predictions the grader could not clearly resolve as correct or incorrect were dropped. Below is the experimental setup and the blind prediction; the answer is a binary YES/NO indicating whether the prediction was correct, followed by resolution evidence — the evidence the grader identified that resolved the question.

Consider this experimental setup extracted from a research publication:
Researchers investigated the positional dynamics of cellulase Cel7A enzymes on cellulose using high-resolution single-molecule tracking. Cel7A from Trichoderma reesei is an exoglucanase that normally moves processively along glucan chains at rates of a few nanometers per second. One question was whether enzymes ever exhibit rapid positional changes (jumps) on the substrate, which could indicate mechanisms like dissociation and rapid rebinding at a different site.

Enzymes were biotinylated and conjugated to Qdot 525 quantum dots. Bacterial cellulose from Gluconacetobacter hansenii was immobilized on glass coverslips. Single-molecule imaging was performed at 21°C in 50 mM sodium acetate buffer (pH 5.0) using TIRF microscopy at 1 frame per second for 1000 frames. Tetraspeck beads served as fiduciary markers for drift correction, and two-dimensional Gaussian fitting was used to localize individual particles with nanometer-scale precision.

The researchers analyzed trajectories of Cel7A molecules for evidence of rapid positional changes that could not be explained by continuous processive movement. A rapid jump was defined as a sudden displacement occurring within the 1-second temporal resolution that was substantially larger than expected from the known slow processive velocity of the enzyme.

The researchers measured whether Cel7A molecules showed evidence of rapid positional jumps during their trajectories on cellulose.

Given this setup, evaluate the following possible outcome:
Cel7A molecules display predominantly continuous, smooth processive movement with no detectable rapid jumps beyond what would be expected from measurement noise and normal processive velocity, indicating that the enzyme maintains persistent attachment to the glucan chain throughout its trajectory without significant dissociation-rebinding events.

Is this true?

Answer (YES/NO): NO